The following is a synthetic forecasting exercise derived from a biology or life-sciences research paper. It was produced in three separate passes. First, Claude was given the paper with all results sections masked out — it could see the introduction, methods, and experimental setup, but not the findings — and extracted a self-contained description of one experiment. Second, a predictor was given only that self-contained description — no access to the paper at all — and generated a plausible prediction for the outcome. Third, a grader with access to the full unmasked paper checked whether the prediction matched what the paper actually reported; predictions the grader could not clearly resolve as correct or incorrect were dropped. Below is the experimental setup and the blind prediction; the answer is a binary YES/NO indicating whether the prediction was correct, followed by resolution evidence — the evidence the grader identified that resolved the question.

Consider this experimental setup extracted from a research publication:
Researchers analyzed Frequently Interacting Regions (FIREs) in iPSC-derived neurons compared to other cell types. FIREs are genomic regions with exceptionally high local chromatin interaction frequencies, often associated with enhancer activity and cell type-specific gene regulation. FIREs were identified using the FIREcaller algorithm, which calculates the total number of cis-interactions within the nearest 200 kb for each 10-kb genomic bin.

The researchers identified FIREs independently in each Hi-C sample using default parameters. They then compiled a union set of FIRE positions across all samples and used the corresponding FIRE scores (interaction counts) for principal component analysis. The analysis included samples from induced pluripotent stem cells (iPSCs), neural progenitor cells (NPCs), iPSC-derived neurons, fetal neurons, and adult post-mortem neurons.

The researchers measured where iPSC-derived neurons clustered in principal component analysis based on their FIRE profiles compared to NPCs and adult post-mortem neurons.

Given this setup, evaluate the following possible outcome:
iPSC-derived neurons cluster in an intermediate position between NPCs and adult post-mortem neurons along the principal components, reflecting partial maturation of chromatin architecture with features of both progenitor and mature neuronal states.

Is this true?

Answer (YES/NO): NO